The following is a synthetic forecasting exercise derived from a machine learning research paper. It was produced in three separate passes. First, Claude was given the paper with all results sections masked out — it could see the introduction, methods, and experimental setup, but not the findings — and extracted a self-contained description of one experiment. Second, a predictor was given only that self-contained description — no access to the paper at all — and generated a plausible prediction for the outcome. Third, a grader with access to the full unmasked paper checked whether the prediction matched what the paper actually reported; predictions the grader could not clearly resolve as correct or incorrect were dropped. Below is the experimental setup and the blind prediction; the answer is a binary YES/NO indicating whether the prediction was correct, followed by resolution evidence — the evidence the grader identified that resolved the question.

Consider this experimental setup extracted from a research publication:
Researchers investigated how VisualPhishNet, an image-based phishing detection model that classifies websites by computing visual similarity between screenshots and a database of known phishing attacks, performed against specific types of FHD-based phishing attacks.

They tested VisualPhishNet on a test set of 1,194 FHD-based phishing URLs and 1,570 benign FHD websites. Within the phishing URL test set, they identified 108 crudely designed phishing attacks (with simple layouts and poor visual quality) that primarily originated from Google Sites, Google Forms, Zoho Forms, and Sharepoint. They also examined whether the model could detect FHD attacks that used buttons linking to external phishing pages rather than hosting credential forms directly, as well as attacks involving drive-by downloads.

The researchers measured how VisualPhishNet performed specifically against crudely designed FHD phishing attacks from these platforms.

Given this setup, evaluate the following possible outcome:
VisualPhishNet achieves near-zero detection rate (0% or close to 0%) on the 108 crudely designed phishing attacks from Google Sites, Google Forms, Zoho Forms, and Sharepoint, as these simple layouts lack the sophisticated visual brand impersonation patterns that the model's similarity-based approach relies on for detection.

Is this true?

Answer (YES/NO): NO